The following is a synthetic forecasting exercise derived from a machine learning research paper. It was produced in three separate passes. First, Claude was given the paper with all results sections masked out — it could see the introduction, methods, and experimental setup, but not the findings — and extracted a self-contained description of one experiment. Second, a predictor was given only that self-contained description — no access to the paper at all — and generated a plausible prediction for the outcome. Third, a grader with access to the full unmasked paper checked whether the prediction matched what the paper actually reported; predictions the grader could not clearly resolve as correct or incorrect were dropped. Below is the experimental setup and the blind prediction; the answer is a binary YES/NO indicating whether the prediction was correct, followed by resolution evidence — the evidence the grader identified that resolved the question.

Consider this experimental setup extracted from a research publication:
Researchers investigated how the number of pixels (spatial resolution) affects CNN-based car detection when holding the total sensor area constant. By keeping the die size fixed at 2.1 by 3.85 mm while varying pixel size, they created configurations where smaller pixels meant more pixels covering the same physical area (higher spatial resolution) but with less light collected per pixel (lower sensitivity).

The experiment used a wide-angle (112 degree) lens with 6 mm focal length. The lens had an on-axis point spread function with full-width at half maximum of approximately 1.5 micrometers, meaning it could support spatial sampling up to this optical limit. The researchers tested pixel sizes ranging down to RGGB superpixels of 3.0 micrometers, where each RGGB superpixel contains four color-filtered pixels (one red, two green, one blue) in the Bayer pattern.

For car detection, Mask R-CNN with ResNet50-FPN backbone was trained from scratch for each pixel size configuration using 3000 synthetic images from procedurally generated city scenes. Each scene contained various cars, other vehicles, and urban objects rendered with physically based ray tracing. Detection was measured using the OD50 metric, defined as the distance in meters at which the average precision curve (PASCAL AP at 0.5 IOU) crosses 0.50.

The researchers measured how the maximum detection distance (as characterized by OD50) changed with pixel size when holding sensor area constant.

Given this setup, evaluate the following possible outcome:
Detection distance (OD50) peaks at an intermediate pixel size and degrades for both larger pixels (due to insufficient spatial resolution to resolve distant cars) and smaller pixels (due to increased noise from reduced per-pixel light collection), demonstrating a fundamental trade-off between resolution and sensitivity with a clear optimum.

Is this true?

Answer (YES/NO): NO